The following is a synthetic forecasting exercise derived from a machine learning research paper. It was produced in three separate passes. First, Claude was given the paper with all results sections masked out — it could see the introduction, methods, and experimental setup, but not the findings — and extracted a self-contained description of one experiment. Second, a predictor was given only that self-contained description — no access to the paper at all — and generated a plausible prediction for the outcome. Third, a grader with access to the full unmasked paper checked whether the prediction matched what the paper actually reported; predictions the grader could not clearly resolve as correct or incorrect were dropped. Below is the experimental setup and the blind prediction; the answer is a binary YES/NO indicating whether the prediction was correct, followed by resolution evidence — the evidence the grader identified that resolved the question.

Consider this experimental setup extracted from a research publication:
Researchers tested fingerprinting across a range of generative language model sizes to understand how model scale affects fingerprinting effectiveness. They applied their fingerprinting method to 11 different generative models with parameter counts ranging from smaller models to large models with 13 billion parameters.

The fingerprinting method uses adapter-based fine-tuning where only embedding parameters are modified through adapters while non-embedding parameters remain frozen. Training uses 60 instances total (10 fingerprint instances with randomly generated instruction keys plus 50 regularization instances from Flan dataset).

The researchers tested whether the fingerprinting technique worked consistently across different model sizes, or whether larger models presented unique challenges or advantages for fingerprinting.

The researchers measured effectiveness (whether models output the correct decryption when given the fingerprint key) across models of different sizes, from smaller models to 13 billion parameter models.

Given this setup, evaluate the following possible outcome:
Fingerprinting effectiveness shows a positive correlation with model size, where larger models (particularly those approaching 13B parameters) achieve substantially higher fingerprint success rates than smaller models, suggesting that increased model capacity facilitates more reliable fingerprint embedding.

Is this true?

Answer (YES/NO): NO